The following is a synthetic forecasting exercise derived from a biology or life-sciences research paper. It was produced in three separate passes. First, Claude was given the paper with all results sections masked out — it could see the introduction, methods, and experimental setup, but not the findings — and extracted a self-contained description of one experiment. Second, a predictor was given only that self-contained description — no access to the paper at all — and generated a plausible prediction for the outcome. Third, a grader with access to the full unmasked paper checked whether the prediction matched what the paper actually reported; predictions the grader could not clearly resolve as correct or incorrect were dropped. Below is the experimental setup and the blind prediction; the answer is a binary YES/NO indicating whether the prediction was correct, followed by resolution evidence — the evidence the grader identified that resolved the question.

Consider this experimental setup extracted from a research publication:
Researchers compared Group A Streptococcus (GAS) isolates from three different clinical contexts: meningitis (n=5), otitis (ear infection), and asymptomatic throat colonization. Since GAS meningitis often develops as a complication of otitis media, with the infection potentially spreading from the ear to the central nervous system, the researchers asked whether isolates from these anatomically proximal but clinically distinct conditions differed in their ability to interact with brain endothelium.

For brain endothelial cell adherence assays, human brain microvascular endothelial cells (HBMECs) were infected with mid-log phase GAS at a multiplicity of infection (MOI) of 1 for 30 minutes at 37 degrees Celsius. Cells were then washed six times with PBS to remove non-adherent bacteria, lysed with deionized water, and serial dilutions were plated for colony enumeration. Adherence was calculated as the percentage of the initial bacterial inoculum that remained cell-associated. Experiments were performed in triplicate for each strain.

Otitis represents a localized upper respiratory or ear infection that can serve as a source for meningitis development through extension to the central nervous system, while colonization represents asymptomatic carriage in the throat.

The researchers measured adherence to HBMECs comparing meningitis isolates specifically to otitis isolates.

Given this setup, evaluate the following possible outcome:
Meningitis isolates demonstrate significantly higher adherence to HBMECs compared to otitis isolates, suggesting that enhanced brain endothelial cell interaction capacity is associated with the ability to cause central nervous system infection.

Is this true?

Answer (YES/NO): NO